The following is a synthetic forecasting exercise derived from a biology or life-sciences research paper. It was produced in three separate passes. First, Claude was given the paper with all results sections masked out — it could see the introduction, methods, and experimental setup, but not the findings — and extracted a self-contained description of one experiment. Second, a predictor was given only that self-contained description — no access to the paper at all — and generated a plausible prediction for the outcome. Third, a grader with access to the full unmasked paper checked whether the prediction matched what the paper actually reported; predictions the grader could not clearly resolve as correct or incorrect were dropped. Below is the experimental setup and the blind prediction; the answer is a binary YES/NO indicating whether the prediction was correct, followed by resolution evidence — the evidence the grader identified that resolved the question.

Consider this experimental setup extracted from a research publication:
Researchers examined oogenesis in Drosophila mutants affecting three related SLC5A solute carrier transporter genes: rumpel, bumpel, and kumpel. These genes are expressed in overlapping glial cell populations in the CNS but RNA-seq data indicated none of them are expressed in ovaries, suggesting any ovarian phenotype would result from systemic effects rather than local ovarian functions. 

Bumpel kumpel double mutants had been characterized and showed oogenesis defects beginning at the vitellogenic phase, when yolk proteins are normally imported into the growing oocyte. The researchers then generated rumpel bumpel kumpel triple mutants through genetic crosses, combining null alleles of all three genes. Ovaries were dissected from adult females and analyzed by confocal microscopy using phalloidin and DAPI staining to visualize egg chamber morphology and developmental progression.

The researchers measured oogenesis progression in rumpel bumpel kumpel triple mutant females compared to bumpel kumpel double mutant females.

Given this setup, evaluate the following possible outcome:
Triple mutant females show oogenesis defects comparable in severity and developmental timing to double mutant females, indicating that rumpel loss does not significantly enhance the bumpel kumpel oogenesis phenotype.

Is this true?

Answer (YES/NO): NO